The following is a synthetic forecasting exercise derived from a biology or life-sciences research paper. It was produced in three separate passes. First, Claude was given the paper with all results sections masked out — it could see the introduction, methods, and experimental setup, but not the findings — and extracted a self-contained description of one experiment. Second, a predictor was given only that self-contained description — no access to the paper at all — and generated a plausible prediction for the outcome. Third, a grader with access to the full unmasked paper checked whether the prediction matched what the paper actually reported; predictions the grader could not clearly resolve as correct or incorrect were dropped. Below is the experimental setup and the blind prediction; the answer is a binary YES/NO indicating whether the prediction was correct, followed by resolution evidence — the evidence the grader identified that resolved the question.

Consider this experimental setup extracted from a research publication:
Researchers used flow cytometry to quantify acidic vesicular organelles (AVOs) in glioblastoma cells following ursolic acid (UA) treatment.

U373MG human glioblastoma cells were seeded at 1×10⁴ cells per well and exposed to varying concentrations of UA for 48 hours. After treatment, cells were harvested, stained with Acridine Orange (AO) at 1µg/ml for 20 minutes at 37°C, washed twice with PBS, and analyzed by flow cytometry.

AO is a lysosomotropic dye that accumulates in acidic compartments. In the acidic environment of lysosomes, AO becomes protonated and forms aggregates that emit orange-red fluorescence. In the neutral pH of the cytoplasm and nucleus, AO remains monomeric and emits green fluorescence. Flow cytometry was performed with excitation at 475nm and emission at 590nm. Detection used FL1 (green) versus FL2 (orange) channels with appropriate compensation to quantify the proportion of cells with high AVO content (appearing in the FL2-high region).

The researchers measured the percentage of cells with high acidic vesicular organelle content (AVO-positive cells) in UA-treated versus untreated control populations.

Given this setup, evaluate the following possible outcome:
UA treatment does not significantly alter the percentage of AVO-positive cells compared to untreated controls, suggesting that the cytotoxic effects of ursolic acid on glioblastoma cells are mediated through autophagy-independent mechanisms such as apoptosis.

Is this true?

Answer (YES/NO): NO